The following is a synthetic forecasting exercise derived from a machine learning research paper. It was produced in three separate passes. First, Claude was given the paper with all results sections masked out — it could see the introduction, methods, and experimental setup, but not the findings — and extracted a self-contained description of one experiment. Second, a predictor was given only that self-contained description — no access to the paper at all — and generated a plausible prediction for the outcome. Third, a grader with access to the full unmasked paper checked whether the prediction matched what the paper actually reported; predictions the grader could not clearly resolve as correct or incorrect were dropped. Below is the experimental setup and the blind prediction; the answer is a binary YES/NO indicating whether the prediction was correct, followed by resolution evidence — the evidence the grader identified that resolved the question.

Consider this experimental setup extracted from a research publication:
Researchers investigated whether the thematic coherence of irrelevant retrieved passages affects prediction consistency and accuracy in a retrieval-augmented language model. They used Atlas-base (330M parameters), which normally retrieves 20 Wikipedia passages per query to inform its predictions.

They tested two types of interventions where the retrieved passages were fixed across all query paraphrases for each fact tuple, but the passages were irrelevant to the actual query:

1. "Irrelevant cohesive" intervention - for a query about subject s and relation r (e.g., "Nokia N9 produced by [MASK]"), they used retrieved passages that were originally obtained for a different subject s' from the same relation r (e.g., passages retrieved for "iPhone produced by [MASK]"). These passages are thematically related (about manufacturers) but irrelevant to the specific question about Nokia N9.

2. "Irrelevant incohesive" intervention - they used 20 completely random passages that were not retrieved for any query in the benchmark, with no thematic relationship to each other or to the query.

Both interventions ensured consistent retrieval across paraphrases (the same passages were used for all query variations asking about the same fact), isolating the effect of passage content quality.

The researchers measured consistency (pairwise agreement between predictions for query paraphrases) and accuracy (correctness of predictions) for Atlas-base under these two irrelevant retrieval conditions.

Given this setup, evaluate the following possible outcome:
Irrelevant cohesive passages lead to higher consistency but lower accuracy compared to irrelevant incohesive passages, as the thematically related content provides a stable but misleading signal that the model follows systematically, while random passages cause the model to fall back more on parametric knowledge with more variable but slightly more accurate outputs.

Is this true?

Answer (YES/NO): NO